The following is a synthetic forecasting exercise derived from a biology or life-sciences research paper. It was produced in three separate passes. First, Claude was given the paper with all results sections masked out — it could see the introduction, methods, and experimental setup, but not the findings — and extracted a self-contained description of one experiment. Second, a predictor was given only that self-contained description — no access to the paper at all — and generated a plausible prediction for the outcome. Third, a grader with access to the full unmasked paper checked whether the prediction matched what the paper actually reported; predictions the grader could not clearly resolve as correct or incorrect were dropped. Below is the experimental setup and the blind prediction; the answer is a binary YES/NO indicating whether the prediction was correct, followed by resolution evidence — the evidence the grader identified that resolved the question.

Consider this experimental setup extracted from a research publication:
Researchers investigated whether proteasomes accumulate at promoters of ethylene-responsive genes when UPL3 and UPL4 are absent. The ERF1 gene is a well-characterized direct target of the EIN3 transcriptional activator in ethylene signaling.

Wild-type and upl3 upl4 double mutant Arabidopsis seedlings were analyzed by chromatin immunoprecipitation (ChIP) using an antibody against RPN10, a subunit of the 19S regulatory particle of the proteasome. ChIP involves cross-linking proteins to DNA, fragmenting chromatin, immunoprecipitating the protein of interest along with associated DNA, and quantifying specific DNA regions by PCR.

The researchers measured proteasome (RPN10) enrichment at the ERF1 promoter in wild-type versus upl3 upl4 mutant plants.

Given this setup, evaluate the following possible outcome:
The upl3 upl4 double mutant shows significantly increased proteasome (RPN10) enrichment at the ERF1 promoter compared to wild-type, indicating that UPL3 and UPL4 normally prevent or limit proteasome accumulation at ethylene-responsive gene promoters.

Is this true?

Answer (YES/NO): YES